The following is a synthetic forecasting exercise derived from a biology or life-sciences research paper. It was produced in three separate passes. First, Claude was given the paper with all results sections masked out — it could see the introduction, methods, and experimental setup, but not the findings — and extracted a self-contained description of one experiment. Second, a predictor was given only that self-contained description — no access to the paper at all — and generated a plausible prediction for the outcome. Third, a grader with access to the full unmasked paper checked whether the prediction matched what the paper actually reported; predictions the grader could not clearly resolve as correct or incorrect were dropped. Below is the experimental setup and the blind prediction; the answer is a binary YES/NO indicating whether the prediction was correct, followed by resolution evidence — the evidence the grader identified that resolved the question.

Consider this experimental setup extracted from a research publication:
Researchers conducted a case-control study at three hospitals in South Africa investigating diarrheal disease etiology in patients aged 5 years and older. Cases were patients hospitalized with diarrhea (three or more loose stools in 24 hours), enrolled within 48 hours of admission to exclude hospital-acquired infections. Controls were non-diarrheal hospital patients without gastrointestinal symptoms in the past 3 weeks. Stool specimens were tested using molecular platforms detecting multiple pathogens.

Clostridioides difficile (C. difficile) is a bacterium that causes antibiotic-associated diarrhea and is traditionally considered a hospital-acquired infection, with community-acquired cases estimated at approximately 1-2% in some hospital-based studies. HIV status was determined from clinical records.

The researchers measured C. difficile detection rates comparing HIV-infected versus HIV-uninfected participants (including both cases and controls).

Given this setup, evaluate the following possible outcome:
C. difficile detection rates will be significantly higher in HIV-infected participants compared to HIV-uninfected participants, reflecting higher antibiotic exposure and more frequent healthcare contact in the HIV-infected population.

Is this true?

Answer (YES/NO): YES